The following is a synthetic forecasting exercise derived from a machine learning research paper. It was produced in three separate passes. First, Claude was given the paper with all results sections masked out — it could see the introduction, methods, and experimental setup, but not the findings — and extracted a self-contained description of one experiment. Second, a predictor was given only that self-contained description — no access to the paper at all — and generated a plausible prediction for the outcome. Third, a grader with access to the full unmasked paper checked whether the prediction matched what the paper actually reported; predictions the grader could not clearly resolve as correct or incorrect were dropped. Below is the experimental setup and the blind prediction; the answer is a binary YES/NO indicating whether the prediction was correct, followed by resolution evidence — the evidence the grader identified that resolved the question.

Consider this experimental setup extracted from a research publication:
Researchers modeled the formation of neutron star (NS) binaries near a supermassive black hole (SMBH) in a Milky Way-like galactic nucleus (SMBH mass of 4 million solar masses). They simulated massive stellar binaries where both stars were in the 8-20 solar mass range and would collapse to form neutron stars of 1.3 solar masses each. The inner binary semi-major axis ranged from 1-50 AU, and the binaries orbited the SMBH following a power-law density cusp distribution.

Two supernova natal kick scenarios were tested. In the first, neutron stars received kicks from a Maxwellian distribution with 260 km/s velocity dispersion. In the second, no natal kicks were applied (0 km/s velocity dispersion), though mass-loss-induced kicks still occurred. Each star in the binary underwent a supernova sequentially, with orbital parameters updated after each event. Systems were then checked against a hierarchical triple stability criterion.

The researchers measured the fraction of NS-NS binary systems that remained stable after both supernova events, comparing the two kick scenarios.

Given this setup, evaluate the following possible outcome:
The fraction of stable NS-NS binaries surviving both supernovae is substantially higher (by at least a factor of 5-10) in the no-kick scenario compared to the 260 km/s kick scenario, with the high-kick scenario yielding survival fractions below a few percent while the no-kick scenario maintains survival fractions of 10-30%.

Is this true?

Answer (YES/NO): NO